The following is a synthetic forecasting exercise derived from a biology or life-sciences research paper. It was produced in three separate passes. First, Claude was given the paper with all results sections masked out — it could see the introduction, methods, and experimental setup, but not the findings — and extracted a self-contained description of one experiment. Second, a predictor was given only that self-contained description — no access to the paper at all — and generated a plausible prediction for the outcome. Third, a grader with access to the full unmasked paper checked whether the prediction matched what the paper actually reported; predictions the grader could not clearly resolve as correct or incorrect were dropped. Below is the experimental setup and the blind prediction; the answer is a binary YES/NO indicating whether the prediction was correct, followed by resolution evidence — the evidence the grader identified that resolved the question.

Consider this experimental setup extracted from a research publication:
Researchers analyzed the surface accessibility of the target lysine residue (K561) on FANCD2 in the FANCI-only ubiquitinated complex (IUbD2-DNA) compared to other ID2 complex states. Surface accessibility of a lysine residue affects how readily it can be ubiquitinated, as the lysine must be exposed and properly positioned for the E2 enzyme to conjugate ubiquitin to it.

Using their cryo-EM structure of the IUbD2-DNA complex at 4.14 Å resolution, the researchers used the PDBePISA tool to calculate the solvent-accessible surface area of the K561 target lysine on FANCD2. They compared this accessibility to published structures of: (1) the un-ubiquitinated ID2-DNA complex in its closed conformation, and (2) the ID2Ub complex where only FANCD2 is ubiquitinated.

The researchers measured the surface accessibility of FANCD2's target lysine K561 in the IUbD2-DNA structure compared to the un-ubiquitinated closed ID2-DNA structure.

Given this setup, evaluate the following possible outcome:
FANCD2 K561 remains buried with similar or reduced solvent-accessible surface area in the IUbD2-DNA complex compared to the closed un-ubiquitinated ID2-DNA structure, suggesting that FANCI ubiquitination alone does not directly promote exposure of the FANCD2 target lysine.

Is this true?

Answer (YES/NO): NO